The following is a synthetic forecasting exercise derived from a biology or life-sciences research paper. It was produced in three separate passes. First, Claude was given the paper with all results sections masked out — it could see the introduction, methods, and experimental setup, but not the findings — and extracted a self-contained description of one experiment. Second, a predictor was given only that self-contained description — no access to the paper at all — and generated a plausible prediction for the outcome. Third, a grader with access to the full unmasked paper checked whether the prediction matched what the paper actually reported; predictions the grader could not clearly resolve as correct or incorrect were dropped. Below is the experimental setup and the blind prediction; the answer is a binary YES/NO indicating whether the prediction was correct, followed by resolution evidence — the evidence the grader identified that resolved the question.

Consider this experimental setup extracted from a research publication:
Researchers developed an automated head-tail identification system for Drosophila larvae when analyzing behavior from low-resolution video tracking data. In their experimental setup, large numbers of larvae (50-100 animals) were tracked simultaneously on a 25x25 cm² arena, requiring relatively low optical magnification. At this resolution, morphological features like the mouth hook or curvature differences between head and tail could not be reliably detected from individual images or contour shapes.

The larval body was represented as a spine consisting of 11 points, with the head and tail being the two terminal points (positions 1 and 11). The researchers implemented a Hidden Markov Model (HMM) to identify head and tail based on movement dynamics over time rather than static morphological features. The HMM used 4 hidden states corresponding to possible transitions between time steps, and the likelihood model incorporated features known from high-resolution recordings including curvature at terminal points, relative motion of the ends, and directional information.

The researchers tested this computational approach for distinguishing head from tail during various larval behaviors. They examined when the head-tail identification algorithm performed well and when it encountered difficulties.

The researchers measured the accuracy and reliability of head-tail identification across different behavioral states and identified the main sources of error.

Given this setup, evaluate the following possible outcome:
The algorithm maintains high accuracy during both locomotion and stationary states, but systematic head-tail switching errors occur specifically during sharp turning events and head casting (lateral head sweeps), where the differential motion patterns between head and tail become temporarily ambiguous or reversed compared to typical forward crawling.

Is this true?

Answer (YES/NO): NO